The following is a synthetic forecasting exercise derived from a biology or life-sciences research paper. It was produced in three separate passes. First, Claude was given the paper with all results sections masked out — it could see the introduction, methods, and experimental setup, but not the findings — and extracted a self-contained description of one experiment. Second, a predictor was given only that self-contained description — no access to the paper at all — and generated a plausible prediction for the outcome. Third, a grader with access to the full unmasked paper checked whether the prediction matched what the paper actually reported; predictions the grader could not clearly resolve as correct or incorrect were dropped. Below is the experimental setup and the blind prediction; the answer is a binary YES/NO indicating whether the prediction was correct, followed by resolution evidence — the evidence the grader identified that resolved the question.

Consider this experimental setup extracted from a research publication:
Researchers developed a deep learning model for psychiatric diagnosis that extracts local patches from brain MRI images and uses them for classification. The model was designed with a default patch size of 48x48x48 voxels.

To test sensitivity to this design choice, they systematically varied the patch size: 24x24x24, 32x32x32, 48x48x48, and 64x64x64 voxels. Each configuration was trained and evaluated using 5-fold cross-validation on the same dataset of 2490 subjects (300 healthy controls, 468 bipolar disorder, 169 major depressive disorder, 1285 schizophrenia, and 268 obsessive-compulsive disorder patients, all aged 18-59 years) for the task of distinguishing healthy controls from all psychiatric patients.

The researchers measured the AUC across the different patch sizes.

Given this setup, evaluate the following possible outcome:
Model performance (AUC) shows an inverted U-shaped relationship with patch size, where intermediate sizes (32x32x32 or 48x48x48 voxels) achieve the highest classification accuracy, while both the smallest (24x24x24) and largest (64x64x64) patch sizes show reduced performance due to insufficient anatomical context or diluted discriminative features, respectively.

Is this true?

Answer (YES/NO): NO